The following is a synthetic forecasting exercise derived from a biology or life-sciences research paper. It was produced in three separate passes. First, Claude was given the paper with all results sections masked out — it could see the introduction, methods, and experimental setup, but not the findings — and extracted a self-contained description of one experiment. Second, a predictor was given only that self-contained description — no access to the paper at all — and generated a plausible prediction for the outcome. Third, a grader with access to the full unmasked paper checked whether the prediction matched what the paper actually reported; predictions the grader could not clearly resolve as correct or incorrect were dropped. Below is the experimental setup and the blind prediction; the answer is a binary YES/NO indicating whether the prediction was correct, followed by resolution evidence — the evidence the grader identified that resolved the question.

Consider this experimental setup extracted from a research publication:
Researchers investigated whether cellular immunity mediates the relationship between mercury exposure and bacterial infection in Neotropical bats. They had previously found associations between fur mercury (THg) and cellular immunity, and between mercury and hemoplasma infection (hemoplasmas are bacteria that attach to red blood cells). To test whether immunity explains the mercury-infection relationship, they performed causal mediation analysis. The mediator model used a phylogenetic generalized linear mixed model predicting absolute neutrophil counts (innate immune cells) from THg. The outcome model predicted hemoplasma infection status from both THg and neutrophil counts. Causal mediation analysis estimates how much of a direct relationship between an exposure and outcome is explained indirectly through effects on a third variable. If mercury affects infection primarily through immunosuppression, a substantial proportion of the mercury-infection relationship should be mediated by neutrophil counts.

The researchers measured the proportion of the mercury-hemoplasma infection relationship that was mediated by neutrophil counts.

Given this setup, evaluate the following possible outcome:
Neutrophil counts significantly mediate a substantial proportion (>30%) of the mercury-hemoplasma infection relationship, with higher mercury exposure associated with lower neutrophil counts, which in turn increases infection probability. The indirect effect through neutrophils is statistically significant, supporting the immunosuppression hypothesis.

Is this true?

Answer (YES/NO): NO